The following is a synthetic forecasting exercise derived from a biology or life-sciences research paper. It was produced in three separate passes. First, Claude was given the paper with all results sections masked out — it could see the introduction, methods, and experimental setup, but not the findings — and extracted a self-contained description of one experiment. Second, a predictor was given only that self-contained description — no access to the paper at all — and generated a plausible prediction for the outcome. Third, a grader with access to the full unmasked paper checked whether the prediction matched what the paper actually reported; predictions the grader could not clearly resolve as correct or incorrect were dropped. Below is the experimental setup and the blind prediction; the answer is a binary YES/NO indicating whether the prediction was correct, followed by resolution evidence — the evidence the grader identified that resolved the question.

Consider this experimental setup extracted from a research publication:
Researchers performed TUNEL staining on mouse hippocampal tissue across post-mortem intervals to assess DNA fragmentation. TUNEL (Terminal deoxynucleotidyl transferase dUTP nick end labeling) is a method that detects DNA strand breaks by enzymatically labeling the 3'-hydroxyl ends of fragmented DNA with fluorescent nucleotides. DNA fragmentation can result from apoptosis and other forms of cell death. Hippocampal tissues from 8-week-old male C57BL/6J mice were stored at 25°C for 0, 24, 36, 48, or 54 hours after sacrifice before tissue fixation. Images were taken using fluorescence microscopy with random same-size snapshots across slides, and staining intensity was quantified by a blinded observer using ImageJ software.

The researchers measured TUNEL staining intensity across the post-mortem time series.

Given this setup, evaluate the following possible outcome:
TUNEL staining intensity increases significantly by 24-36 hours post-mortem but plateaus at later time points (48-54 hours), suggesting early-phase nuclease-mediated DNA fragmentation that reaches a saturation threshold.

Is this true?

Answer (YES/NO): NO